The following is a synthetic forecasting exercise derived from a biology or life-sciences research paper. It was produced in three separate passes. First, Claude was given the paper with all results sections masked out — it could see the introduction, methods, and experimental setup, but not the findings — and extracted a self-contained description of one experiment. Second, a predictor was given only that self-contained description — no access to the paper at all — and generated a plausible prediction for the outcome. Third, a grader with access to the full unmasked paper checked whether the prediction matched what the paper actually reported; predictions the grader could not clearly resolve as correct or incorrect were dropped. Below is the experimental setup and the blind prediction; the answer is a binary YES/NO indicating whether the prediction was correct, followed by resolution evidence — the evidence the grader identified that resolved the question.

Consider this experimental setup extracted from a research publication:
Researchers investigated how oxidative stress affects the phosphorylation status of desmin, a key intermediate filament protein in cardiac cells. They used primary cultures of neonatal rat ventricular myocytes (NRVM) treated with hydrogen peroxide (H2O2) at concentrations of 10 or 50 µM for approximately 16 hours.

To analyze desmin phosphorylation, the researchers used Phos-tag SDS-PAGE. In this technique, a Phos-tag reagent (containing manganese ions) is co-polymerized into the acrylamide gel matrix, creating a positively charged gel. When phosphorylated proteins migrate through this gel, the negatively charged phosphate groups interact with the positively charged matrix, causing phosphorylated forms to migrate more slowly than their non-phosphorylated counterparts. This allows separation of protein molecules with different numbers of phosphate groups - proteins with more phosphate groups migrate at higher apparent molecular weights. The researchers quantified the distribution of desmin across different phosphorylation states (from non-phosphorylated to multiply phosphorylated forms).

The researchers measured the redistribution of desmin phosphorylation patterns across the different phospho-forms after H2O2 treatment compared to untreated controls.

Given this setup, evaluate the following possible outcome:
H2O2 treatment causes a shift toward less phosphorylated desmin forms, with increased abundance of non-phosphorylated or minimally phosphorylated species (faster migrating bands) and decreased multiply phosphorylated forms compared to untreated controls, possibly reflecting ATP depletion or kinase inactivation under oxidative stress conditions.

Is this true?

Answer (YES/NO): YES